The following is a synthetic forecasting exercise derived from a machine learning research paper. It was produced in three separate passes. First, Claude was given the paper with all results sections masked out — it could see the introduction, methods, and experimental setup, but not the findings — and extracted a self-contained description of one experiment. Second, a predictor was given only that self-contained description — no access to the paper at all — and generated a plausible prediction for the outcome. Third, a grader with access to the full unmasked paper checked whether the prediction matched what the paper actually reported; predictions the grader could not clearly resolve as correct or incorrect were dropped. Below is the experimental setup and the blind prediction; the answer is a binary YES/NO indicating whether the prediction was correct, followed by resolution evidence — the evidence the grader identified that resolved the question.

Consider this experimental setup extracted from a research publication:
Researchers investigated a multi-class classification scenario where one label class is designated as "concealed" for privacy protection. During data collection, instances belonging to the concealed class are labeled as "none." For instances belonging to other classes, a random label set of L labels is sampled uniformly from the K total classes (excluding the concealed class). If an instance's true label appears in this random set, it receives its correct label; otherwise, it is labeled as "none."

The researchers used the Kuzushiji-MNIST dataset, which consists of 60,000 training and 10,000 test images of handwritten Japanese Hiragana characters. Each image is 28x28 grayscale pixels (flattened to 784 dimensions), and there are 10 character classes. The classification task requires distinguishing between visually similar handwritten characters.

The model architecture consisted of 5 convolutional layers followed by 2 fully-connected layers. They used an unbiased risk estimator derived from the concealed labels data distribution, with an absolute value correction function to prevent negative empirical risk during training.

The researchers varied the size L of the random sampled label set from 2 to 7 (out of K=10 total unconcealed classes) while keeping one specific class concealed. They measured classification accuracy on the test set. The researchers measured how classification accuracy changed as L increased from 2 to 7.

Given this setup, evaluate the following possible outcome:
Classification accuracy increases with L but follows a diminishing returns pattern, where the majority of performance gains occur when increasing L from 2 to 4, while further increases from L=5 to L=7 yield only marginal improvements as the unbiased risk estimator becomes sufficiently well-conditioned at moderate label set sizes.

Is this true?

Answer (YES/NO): YES